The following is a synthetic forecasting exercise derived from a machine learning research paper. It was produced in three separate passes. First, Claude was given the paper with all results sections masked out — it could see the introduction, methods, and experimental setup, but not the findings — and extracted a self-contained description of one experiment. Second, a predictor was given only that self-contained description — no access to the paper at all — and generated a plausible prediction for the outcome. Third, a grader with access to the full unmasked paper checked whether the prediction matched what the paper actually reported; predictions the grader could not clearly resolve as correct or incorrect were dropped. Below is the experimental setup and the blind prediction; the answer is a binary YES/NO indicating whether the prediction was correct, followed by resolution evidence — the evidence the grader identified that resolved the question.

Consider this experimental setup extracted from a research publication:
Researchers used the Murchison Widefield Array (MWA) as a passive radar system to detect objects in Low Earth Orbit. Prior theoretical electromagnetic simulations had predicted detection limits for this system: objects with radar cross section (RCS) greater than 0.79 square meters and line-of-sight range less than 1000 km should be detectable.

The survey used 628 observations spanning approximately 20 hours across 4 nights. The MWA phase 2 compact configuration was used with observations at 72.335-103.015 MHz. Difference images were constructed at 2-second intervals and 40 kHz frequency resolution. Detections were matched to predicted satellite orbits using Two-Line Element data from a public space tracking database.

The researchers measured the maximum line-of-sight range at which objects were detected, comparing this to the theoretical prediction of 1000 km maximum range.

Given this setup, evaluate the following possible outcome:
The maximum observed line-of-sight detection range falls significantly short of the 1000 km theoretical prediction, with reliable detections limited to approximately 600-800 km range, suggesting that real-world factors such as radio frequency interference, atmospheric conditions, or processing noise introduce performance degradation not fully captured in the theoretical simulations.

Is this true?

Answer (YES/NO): NO